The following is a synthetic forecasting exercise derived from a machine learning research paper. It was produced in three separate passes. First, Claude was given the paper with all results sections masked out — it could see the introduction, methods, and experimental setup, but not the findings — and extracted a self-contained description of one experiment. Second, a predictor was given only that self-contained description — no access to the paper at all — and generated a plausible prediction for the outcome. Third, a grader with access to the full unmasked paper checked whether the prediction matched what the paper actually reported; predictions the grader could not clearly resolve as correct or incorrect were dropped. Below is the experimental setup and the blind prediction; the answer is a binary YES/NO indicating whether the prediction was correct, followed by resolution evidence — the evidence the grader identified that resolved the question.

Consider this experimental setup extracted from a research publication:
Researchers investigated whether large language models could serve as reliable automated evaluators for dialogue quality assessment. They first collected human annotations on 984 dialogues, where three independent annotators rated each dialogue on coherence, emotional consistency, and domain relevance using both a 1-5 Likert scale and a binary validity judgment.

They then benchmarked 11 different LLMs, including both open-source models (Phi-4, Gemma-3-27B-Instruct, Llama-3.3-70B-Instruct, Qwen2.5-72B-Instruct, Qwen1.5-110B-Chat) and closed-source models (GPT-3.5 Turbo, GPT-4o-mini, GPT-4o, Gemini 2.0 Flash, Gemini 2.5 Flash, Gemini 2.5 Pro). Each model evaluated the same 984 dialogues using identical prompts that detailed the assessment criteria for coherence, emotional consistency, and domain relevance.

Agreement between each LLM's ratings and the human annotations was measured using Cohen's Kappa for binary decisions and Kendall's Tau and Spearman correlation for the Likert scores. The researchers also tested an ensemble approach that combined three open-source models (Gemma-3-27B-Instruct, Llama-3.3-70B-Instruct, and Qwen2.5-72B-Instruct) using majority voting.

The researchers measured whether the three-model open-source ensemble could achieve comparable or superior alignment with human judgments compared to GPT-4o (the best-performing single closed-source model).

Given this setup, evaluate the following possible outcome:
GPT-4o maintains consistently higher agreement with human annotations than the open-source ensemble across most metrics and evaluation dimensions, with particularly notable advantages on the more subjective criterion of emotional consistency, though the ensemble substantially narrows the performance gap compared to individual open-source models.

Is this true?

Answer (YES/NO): NO